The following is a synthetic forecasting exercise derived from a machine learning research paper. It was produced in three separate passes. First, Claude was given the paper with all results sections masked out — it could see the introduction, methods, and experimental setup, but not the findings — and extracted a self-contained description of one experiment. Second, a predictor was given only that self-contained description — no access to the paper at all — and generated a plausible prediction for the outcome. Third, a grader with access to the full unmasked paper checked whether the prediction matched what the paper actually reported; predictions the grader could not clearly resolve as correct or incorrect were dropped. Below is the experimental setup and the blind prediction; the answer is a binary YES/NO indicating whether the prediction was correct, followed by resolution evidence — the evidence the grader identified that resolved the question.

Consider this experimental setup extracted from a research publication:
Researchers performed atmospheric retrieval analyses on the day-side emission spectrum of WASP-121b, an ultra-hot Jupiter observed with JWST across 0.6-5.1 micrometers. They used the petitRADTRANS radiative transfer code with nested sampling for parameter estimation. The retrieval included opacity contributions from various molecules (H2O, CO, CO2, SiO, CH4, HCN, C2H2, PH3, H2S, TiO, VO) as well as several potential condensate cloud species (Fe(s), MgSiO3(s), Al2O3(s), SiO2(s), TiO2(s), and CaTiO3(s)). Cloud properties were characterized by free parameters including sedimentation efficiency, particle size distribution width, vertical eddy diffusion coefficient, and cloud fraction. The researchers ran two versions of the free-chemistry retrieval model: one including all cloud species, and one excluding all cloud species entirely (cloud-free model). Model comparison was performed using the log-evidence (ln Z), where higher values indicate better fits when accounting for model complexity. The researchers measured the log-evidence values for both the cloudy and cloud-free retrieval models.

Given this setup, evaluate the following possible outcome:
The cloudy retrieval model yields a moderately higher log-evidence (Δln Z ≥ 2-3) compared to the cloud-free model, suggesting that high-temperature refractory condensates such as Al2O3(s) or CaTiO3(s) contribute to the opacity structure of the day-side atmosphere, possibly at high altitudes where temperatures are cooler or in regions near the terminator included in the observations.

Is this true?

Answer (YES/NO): NO